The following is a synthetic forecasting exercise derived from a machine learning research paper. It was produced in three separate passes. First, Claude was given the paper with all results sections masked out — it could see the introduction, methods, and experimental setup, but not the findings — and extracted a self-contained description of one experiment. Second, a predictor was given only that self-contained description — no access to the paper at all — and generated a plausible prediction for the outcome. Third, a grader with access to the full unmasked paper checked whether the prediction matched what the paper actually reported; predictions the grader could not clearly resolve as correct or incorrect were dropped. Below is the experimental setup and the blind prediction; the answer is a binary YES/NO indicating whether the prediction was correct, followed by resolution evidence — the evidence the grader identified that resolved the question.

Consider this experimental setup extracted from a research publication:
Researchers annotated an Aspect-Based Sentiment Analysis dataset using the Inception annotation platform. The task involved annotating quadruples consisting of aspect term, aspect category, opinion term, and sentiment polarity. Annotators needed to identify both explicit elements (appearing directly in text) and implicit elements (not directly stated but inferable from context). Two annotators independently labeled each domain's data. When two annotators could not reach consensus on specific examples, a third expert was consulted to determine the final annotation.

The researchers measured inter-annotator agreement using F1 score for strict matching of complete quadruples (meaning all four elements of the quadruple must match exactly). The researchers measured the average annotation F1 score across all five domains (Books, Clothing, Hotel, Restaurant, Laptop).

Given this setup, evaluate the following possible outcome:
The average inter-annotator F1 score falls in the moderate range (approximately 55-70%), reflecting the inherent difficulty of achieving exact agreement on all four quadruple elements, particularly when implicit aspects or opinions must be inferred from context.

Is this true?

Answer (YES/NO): YES